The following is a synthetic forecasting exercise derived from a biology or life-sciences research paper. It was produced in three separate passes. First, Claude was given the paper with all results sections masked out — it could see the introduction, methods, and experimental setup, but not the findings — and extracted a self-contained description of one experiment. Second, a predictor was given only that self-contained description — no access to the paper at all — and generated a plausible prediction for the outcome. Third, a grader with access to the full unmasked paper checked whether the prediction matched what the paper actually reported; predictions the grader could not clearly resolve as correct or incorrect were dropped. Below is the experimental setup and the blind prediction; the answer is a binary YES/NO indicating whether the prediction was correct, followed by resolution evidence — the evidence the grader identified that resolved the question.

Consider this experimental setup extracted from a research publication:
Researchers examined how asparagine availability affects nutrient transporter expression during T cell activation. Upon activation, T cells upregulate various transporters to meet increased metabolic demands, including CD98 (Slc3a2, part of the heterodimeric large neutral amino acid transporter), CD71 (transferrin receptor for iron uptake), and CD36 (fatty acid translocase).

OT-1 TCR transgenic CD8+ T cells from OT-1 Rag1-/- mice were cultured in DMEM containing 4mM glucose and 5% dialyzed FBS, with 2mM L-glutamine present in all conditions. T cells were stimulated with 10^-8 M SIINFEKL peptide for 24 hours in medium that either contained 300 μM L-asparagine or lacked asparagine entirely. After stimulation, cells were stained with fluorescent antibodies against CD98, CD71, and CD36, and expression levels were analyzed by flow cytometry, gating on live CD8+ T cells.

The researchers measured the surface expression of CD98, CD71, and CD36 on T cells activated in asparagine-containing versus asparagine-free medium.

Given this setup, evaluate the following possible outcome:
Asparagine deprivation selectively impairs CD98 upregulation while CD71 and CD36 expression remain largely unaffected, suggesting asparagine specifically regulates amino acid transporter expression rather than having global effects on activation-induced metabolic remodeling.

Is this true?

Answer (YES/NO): NO